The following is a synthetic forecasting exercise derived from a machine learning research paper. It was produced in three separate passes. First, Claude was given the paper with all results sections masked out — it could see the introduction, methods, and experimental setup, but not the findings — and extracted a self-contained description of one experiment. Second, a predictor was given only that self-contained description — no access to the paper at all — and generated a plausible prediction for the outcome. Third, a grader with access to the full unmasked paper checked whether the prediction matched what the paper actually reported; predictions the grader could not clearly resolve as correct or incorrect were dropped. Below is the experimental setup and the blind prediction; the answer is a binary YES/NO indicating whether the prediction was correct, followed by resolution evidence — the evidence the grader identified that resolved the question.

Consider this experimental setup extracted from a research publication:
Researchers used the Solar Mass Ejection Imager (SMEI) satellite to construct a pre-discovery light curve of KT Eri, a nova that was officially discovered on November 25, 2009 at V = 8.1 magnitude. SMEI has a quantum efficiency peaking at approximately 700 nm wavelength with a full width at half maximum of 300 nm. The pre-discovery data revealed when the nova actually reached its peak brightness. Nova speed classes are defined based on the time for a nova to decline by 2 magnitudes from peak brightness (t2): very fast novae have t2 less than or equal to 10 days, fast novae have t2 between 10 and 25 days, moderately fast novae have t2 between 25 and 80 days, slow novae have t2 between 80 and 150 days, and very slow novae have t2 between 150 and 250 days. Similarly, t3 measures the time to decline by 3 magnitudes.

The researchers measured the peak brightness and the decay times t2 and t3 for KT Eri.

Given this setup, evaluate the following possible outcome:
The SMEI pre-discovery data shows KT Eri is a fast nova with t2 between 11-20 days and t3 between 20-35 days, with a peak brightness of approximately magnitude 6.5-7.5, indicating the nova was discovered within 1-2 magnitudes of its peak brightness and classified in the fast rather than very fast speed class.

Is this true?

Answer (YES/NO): NO